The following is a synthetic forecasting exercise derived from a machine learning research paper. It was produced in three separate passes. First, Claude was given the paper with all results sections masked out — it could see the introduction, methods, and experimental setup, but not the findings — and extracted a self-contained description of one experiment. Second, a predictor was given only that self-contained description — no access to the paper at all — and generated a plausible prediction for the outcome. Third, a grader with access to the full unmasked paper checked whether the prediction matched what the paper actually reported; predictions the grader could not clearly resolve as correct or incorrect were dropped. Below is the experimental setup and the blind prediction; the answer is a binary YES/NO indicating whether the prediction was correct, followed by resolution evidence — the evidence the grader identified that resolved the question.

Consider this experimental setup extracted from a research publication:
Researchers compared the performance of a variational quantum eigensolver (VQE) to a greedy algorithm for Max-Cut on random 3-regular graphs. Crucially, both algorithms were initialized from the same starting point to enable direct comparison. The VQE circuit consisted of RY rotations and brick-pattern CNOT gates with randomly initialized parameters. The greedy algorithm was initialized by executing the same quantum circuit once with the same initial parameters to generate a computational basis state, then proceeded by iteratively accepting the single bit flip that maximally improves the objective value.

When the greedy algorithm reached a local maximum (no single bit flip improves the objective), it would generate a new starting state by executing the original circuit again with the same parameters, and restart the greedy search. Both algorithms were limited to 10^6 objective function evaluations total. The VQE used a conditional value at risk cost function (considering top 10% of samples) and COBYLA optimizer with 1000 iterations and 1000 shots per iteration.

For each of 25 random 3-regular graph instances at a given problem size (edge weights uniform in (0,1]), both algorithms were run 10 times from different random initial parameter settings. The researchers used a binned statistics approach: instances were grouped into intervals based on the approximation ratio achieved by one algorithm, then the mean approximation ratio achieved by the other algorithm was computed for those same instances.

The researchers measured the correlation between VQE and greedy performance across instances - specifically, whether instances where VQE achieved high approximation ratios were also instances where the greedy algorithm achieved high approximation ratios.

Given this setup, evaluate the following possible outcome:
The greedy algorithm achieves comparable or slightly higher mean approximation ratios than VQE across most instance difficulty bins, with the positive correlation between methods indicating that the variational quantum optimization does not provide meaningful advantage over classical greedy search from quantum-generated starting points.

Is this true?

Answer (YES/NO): NO